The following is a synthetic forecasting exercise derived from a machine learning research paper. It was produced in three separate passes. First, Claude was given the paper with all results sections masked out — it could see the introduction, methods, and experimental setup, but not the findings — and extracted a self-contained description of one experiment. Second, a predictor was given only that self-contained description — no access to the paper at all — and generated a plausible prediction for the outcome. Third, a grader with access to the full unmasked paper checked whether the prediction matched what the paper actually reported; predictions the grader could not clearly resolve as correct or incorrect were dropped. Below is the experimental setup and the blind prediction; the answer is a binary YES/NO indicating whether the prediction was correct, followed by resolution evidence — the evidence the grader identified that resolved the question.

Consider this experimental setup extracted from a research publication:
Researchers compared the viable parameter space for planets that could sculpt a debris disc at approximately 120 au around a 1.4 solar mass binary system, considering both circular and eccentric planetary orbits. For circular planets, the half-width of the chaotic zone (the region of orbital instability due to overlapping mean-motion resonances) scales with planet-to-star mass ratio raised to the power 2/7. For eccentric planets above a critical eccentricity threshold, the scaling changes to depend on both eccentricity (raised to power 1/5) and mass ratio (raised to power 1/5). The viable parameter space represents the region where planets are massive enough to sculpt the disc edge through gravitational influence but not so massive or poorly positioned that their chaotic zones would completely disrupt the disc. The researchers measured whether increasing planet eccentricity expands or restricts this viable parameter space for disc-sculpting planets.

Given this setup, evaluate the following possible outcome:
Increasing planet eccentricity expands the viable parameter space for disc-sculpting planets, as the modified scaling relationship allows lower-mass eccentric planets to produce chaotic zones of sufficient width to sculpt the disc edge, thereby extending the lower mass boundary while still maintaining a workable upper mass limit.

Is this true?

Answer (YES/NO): NO